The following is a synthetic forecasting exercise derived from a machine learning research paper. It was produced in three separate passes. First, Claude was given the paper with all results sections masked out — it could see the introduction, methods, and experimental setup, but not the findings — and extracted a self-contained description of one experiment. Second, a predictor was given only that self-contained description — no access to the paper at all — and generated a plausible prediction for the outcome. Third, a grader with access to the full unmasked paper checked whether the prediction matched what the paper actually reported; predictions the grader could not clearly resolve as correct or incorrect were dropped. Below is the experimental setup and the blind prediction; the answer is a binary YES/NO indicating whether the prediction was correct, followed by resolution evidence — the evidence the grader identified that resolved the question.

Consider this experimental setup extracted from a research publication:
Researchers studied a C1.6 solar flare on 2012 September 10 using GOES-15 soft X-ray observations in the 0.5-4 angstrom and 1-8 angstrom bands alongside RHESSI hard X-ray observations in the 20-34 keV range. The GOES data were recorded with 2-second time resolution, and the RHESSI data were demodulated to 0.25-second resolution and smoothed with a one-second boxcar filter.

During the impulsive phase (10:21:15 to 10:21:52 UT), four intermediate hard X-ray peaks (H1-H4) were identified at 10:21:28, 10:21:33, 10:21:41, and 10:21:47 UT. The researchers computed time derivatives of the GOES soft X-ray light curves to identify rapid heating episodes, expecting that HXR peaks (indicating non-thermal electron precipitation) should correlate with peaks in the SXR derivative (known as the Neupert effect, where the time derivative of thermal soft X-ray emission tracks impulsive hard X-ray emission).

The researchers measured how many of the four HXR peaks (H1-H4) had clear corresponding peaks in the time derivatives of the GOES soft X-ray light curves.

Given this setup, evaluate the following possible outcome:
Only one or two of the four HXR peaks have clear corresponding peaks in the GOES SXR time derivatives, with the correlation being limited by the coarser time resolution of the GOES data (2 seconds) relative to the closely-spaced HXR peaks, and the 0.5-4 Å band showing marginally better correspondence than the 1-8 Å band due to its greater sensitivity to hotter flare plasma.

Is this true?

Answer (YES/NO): NO